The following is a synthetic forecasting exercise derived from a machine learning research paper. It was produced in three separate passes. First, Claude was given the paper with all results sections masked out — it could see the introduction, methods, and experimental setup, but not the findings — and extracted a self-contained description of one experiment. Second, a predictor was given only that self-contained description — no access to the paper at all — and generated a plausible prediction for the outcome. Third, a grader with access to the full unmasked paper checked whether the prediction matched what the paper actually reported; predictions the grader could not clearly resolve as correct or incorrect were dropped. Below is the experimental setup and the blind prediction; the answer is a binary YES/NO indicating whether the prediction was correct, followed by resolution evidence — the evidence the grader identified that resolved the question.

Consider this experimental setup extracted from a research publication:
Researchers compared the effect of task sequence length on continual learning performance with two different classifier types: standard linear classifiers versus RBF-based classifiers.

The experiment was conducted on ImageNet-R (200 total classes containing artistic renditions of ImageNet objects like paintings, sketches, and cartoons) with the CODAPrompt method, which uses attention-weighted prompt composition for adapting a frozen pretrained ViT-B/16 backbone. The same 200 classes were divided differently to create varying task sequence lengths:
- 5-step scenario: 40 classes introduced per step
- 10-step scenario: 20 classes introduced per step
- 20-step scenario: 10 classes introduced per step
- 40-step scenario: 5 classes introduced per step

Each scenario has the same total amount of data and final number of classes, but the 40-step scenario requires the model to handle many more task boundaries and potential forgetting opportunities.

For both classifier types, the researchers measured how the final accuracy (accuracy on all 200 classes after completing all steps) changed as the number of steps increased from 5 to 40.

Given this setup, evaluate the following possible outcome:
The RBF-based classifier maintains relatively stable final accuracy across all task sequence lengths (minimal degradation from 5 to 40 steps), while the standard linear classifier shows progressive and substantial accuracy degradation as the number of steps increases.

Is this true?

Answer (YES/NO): NO